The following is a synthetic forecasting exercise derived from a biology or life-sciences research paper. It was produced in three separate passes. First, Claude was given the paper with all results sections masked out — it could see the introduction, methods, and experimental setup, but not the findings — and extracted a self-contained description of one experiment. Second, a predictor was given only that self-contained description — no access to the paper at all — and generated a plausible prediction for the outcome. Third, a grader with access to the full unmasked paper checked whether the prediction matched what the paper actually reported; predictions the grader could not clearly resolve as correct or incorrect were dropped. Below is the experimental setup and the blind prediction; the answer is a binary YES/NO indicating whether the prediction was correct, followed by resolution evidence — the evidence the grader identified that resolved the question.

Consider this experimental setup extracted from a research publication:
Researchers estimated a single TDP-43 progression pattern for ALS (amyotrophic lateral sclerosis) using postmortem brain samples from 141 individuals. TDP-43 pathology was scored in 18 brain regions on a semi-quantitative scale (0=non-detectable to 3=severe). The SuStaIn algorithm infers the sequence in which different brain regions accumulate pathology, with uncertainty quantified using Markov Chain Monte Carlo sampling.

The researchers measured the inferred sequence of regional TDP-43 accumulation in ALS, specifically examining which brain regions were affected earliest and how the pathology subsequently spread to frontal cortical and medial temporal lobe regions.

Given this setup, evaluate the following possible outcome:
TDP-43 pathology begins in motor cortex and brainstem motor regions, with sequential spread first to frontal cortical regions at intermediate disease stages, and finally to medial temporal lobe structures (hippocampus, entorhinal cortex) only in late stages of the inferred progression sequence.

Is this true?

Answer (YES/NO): NO